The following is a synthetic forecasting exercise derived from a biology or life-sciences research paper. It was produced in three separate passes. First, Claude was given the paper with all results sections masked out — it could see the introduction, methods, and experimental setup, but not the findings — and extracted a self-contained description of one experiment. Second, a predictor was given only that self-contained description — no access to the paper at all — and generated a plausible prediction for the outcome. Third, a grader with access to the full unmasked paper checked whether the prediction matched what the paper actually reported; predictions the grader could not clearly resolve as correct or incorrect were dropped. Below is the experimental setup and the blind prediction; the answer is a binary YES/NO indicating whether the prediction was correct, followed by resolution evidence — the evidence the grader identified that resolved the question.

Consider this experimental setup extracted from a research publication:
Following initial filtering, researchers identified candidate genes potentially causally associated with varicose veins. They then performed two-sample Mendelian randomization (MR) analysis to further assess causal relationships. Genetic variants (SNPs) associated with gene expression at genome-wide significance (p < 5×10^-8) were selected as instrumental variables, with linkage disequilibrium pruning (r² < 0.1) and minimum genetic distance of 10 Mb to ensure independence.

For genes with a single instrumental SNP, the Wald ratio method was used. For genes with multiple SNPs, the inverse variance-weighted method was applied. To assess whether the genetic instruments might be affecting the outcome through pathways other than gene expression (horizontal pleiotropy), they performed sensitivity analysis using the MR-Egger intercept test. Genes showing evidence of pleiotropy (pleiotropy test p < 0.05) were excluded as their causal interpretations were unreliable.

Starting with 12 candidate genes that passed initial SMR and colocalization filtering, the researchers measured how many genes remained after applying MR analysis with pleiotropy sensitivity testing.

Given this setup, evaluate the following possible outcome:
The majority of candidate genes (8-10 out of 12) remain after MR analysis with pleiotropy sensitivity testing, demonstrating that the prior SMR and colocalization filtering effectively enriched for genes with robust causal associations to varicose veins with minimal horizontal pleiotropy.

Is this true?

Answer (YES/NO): YES